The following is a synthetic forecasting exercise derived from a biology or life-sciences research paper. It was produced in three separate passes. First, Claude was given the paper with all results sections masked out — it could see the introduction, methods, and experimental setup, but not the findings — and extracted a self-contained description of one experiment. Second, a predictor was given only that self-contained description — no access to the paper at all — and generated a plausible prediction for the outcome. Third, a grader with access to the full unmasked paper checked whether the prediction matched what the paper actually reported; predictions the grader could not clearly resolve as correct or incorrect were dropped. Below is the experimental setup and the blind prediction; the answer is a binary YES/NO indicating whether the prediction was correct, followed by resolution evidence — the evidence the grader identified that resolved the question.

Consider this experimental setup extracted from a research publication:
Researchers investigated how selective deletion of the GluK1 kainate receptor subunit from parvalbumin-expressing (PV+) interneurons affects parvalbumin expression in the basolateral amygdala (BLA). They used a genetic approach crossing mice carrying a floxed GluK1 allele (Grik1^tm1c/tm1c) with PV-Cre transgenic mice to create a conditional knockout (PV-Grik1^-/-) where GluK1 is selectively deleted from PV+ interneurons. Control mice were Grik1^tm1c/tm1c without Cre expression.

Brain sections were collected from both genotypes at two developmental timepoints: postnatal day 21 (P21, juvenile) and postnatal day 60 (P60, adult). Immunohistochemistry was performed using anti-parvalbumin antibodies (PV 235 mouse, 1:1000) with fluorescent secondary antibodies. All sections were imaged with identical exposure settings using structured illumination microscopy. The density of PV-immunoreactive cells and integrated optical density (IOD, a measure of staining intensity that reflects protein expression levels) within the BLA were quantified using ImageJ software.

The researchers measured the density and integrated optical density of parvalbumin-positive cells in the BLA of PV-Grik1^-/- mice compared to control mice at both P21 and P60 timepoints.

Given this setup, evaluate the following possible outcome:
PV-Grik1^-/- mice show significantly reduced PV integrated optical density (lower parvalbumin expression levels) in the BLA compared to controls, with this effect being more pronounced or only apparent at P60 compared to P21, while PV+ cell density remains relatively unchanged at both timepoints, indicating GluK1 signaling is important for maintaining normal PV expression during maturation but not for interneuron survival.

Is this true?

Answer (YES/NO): NO